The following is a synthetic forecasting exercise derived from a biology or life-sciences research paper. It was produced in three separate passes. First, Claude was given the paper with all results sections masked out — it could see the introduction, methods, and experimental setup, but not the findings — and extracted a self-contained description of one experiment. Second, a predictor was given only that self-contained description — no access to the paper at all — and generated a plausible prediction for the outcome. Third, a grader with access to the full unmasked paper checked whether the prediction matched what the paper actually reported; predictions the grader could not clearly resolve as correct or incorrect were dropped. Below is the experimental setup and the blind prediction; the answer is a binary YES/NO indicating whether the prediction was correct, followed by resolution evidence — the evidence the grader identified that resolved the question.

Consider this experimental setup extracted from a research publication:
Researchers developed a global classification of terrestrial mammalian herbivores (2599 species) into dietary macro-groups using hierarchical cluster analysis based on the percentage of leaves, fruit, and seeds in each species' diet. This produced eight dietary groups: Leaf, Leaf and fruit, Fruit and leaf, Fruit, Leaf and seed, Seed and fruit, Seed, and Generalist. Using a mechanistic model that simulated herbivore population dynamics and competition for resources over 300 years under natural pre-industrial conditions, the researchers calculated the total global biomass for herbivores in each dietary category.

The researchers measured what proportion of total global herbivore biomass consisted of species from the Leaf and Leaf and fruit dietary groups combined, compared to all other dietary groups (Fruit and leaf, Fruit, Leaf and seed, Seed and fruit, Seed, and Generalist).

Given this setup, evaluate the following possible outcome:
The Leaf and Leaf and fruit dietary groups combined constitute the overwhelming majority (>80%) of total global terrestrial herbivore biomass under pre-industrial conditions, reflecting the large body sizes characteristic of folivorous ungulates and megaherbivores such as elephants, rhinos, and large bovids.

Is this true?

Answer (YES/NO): YES